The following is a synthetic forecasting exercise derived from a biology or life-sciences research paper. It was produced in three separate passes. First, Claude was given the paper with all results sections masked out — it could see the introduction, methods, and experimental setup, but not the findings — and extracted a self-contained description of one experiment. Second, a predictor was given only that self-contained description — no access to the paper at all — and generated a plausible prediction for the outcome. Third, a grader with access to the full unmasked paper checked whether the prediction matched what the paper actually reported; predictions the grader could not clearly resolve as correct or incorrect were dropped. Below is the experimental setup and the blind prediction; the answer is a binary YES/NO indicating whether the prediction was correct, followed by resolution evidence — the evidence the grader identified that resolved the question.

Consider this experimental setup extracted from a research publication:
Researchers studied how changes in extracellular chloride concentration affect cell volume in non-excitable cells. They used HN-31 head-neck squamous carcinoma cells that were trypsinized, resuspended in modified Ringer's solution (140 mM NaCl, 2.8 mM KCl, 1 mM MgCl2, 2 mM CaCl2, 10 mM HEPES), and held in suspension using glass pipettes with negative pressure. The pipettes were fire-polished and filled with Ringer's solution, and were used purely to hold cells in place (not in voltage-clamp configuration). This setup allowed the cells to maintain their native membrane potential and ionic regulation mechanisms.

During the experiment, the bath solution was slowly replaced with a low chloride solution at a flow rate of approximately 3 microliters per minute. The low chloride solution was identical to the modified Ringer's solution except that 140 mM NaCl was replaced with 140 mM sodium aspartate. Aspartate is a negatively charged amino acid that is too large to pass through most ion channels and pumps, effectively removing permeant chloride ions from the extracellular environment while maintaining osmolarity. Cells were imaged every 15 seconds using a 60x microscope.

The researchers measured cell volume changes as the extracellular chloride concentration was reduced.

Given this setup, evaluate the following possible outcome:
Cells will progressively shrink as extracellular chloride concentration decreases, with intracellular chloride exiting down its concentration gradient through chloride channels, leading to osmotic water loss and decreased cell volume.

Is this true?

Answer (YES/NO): YES